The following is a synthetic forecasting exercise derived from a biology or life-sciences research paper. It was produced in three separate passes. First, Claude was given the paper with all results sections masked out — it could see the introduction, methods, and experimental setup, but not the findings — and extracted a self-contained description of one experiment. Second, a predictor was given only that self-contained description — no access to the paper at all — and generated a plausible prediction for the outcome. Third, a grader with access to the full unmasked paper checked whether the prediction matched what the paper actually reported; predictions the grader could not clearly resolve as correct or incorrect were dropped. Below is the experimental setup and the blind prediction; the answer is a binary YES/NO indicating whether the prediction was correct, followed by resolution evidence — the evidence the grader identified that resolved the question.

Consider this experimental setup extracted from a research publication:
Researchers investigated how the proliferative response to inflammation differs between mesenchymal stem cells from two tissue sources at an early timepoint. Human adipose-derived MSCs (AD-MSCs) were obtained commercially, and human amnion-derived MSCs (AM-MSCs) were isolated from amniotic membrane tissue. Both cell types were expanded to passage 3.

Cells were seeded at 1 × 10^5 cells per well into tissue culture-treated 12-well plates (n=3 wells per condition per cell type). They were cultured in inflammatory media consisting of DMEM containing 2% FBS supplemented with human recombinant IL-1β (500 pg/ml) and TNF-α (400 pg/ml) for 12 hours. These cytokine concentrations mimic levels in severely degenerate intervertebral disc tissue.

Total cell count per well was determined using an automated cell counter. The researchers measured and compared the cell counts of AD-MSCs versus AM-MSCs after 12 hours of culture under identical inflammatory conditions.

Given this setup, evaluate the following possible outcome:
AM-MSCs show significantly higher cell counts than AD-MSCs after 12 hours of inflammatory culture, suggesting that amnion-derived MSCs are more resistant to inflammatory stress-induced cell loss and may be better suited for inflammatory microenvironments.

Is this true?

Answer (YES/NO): NO